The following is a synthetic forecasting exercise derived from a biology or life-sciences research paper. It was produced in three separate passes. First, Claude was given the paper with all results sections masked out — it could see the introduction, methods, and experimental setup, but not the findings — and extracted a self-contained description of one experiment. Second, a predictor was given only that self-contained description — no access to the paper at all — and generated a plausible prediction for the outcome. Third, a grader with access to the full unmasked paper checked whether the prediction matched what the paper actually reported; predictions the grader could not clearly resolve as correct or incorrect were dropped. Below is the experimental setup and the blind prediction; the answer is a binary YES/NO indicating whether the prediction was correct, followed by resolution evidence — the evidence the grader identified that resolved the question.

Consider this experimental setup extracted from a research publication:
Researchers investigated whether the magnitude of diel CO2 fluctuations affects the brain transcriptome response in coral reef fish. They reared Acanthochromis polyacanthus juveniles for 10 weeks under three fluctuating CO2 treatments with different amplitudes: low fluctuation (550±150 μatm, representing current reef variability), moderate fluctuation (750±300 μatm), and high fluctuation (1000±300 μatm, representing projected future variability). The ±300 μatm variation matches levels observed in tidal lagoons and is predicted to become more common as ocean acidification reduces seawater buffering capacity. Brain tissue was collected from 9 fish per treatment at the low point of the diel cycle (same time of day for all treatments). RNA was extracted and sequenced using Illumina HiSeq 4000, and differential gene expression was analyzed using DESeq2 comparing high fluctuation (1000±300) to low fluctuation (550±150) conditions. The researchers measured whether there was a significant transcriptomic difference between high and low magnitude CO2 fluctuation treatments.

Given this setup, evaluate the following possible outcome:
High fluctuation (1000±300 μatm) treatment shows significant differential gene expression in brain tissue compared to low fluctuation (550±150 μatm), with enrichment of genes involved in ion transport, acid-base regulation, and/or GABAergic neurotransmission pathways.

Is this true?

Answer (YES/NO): NO